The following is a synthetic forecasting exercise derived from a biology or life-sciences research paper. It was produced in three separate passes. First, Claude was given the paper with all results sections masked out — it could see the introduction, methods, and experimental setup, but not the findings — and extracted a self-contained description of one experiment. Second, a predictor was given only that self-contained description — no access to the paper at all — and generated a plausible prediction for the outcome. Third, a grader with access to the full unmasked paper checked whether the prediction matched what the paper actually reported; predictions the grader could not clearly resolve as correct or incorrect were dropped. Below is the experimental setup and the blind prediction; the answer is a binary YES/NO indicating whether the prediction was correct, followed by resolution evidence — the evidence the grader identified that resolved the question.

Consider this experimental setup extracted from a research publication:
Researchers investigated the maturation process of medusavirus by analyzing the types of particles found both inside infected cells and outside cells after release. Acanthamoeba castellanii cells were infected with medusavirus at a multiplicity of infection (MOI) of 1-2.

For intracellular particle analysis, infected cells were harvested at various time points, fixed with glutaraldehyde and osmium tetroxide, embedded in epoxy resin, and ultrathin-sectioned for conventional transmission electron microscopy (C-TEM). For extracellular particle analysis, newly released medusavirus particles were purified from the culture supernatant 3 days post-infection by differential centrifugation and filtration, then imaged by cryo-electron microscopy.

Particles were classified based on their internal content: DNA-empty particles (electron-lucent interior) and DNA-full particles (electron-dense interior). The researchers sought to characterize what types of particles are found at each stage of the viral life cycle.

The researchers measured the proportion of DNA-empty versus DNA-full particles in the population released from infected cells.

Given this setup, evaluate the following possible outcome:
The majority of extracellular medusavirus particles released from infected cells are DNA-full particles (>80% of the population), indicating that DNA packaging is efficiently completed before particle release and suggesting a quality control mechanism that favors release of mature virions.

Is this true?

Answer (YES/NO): NO